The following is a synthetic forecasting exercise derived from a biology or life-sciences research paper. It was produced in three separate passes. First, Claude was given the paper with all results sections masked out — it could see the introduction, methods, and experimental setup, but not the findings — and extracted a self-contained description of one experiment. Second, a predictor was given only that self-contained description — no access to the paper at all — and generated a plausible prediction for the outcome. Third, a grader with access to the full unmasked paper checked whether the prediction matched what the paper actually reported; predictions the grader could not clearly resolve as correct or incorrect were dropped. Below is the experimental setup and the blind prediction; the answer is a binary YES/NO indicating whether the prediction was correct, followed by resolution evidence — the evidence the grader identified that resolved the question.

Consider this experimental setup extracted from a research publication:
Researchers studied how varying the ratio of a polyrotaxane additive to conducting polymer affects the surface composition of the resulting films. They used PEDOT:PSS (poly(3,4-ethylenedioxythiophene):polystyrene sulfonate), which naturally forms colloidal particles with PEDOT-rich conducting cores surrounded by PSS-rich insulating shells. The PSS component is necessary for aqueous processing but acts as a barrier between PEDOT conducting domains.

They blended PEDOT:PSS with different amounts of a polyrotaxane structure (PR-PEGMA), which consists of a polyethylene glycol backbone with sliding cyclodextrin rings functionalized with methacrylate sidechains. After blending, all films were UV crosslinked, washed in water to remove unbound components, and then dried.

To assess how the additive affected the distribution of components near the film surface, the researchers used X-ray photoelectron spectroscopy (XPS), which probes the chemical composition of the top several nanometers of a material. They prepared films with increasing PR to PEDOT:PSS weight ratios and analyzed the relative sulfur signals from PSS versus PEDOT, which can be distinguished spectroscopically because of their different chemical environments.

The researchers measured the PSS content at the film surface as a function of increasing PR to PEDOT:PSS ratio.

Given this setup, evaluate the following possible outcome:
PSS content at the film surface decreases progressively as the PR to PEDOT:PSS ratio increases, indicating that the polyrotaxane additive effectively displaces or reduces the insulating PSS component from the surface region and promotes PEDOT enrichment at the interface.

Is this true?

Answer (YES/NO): YES